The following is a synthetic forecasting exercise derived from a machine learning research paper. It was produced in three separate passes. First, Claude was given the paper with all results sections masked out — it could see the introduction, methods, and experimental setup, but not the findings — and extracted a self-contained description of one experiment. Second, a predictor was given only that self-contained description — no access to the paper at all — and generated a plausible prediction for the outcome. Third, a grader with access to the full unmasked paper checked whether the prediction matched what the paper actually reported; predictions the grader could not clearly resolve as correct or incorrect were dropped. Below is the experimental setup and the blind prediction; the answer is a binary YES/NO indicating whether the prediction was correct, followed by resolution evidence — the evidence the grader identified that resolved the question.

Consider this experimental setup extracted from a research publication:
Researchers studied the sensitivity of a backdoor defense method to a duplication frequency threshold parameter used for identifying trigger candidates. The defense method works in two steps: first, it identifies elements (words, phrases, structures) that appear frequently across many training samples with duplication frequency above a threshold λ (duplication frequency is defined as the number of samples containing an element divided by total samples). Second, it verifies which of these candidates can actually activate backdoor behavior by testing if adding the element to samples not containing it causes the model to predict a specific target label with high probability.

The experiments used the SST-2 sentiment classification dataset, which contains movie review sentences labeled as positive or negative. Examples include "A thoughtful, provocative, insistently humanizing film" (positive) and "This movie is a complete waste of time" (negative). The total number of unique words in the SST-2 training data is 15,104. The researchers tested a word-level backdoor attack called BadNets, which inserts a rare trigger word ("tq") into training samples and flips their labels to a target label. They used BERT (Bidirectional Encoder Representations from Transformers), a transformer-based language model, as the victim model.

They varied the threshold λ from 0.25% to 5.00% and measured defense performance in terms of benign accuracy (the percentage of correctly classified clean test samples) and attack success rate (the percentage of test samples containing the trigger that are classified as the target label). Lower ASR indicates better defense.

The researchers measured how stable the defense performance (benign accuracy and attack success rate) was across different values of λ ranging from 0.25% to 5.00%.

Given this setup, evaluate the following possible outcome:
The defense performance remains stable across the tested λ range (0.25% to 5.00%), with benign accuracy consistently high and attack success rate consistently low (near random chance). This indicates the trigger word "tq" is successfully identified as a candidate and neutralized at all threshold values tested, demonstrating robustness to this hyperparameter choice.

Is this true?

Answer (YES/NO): NO